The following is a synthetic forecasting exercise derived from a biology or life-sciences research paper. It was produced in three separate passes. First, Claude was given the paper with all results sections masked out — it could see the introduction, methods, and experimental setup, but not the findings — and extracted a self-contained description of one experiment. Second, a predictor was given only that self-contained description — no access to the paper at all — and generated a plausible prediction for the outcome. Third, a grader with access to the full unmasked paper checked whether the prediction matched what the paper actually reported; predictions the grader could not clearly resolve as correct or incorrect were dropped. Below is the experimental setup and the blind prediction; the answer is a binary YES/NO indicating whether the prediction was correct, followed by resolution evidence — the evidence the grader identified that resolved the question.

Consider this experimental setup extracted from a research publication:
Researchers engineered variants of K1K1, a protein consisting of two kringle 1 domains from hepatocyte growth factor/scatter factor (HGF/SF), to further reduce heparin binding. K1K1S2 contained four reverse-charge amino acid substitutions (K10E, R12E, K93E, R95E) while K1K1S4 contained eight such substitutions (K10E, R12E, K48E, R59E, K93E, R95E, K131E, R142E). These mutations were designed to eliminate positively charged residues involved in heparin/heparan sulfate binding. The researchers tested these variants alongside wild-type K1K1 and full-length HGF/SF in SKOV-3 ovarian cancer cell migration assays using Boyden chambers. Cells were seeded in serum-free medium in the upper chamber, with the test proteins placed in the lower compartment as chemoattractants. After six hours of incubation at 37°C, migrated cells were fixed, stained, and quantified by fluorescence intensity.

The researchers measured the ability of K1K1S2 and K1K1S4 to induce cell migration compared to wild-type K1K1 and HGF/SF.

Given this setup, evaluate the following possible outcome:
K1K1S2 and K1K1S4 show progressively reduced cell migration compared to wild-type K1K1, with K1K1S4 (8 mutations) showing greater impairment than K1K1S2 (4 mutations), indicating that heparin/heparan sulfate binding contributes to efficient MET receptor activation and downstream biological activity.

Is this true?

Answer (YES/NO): YES